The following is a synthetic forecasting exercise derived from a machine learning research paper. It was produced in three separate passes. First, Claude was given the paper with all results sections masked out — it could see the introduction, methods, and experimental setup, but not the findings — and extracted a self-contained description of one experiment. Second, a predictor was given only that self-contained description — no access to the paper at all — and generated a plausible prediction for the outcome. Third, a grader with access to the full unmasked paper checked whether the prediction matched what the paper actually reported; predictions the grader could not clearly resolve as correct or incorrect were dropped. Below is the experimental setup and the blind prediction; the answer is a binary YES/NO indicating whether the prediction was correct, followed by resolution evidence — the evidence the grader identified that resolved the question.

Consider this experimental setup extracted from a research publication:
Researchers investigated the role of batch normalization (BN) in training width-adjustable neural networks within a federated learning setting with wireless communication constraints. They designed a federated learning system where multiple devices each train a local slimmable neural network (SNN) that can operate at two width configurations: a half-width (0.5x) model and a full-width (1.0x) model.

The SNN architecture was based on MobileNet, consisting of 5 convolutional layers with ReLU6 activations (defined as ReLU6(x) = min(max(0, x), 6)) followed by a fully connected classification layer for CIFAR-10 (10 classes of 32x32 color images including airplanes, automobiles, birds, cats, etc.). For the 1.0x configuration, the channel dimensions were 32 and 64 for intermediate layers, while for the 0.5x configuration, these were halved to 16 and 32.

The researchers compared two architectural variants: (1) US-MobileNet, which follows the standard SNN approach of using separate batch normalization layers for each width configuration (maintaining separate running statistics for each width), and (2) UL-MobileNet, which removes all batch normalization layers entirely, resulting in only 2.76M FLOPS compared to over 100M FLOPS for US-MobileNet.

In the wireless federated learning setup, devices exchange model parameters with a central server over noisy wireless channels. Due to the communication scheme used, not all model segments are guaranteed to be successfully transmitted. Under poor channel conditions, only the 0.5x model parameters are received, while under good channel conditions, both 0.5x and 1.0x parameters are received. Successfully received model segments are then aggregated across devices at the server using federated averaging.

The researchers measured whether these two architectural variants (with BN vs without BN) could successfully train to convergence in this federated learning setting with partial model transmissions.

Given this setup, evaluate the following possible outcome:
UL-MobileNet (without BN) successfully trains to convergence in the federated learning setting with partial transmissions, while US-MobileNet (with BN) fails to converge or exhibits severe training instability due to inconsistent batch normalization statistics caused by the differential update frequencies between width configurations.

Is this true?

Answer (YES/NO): YES